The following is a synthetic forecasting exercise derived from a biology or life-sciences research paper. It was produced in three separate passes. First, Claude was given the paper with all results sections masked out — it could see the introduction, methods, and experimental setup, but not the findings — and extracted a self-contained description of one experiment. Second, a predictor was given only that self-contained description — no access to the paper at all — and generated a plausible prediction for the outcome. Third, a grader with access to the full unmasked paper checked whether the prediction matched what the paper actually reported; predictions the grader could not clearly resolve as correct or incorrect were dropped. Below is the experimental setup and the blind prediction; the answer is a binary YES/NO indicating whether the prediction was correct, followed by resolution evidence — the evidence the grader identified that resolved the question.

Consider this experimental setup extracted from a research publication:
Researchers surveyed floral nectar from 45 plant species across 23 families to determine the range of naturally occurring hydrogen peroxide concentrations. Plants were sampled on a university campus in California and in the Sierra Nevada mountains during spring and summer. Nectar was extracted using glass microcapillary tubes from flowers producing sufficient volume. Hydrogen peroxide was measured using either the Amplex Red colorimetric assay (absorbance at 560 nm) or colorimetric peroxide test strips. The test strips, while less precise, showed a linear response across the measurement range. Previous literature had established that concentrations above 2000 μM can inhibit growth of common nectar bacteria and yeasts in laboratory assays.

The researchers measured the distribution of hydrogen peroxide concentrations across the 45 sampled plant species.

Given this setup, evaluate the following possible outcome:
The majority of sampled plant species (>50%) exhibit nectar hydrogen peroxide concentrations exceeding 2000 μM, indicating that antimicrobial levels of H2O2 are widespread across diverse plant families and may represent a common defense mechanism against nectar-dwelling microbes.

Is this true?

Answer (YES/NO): NO